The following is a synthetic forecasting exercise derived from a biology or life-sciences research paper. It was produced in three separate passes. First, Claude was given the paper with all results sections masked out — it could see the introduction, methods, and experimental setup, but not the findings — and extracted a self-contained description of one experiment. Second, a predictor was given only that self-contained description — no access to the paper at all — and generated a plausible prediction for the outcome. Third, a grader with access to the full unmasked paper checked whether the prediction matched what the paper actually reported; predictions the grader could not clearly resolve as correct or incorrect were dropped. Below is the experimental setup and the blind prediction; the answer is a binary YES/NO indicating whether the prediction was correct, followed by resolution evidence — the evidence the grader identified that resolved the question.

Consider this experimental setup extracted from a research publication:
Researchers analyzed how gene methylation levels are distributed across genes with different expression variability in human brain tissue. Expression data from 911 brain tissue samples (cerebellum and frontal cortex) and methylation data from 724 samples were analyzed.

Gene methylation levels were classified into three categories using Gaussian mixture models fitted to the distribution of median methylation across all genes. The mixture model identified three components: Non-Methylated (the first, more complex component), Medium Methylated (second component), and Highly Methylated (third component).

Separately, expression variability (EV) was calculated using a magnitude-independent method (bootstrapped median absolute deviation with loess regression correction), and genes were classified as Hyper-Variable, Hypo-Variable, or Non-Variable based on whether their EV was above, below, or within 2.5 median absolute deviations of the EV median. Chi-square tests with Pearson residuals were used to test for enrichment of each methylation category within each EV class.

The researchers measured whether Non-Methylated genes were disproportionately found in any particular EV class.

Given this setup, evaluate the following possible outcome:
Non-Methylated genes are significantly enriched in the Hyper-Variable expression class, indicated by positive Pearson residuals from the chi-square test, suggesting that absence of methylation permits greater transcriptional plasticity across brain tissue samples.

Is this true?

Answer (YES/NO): NO